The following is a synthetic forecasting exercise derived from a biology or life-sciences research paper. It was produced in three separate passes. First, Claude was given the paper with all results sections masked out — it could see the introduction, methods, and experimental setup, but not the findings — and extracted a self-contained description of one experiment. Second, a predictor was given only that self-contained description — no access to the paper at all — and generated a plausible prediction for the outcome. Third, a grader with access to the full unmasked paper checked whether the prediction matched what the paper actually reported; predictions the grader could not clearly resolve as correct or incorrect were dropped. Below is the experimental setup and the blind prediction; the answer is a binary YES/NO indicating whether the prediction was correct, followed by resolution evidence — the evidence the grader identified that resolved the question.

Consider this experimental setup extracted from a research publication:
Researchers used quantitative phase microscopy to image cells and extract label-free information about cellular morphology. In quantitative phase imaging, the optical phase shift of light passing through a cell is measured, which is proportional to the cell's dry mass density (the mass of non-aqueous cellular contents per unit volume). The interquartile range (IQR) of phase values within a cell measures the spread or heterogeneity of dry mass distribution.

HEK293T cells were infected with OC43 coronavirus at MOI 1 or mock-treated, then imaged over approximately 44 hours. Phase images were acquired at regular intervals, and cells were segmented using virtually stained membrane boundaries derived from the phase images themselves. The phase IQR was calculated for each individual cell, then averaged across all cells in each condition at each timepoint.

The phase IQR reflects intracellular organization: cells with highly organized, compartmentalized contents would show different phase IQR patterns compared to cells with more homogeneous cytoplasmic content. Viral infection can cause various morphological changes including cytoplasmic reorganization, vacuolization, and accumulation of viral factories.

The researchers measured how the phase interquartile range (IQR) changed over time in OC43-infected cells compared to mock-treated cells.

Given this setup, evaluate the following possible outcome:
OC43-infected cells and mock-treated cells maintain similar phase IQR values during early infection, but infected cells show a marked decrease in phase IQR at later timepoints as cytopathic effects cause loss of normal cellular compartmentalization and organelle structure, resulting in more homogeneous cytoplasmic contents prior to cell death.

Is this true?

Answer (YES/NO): NO